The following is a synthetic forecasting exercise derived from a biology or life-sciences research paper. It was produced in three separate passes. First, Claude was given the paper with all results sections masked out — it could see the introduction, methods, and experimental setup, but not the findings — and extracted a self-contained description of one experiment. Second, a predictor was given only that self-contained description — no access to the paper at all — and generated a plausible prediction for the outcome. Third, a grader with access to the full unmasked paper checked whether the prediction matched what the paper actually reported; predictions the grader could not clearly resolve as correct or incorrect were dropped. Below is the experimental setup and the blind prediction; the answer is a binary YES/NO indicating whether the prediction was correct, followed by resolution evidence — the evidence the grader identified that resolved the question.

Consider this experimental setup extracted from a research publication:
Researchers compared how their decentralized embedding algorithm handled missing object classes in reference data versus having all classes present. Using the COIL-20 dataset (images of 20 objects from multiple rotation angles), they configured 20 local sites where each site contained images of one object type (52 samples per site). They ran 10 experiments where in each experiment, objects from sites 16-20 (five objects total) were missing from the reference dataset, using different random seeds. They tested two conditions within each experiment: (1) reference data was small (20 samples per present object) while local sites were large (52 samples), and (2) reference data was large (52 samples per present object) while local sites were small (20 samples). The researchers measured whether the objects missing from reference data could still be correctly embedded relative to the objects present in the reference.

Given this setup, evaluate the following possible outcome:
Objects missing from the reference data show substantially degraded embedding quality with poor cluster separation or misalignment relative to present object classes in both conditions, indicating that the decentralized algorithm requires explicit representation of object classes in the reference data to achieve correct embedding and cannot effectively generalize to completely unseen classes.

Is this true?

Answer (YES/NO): NO